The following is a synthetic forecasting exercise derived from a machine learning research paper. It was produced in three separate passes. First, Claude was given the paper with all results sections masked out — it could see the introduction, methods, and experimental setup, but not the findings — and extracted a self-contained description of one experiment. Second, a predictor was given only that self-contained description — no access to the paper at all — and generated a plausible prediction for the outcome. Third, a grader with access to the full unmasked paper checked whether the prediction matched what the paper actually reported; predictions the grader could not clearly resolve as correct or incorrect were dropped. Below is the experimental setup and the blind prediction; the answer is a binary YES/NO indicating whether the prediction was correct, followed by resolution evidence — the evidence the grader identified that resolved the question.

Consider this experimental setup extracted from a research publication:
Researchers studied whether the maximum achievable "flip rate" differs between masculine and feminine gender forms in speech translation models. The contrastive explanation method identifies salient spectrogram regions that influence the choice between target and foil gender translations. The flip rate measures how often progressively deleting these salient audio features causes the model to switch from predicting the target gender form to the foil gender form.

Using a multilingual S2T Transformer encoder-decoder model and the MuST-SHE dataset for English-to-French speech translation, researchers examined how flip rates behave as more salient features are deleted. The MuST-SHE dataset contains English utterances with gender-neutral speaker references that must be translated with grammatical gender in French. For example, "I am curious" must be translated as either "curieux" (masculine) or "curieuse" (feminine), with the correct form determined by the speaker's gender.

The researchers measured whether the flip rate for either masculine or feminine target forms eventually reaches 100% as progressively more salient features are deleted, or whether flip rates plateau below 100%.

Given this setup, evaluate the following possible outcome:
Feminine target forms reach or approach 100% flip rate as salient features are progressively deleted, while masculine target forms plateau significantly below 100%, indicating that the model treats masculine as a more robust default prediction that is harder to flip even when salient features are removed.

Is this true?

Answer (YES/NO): NO